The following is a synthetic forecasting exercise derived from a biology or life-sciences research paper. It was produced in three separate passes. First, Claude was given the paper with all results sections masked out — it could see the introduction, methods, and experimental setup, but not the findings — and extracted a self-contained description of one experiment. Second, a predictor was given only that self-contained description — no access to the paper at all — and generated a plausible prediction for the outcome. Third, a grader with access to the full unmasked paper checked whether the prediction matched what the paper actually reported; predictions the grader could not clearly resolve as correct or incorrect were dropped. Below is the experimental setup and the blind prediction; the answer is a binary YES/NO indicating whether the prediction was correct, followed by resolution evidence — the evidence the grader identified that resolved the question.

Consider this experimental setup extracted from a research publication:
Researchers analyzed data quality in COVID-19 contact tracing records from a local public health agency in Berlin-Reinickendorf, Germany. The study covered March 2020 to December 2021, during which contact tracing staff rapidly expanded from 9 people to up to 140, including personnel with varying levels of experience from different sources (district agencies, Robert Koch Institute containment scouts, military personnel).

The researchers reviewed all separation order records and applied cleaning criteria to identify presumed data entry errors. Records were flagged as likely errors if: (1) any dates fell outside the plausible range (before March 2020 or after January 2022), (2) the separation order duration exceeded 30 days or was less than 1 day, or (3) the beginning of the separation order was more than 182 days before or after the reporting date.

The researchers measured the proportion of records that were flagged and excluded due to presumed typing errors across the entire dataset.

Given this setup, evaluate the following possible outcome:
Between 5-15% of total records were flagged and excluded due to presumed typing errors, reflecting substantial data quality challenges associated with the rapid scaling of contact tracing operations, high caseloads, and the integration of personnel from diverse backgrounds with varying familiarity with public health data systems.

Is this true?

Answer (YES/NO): NO